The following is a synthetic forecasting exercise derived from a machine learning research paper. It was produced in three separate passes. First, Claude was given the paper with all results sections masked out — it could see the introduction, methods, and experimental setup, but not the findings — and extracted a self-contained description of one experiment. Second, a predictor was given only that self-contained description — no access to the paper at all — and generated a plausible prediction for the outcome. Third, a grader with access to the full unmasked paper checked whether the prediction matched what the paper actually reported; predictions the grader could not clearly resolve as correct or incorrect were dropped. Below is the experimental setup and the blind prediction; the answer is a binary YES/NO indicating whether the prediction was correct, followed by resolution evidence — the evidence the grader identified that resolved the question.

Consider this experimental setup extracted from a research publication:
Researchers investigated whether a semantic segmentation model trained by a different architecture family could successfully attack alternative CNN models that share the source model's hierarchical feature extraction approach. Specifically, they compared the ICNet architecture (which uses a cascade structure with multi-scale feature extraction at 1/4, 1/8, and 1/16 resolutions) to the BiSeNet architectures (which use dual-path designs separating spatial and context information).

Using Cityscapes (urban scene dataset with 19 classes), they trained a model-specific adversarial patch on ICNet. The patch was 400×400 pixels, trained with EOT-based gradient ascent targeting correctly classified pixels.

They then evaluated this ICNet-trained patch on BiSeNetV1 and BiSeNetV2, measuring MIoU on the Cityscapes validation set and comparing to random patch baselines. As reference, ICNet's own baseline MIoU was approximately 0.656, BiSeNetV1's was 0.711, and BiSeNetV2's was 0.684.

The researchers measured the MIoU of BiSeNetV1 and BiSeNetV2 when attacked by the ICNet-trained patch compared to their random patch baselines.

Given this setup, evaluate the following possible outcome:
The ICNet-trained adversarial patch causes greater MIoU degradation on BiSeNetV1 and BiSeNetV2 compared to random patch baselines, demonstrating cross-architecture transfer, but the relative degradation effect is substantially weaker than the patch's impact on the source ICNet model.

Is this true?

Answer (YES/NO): NO